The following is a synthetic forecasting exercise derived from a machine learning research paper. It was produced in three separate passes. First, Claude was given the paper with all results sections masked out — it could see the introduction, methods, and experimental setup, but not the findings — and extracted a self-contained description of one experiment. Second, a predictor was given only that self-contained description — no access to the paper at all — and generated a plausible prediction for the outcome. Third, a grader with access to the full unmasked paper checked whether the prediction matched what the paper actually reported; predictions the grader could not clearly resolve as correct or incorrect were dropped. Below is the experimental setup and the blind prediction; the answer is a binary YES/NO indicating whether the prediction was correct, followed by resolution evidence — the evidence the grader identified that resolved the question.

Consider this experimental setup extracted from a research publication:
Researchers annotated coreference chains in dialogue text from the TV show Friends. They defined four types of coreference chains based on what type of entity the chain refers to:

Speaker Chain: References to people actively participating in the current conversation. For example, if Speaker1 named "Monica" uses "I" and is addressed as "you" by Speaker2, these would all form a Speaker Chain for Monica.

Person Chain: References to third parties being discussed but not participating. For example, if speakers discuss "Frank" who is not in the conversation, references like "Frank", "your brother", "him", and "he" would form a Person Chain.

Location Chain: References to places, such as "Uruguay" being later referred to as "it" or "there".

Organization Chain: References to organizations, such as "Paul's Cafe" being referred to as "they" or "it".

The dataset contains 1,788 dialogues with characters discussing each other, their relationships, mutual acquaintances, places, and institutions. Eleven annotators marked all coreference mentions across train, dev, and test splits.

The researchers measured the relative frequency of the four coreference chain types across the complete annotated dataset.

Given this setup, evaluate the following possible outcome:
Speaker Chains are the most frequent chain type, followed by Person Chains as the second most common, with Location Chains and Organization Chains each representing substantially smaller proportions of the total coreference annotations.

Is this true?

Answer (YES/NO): YES